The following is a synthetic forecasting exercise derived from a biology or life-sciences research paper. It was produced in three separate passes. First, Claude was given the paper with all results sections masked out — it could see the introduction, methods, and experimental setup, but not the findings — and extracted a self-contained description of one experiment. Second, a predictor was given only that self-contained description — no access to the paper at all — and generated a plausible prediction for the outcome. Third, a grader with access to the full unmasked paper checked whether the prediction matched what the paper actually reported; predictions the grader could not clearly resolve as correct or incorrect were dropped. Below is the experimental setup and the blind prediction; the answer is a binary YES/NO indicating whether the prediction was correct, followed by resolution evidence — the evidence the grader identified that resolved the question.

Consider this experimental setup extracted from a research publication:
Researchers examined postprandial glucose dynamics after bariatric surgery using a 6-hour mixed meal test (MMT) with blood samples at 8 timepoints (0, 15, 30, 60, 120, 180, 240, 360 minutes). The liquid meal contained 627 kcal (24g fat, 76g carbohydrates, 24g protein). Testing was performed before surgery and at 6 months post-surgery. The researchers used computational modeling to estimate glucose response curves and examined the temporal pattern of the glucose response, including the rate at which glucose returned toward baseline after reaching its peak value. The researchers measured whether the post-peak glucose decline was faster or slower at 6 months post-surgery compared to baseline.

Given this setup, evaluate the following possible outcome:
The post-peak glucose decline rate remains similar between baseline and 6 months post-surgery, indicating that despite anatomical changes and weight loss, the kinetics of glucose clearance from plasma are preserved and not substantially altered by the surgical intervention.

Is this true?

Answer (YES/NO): NO